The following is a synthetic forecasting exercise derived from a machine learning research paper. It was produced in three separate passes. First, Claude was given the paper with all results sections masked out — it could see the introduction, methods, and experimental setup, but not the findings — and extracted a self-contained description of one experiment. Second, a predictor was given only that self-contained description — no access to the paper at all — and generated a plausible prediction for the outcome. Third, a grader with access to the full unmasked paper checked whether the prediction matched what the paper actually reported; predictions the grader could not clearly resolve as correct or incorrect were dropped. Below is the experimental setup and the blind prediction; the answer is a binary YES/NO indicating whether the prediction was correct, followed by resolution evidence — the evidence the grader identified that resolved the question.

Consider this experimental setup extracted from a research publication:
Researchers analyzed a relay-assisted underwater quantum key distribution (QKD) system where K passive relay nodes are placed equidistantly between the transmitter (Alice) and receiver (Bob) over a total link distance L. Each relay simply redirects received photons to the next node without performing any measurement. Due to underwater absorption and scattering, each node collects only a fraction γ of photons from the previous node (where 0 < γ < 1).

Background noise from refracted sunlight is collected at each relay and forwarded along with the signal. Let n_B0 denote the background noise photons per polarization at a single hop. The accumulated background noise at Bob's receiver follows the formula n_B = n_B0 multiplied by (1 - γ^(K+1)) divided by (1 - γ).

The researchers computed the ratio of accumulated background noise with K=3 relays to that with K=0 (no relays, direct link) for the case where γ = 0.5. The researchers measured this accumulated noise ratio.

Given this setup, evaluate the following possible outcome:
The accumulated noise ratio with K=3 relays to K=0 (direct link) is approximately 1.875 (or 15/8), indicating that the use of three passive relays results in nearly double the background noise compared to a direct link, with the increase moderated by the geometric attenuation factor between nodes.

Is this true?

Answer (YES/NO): YES